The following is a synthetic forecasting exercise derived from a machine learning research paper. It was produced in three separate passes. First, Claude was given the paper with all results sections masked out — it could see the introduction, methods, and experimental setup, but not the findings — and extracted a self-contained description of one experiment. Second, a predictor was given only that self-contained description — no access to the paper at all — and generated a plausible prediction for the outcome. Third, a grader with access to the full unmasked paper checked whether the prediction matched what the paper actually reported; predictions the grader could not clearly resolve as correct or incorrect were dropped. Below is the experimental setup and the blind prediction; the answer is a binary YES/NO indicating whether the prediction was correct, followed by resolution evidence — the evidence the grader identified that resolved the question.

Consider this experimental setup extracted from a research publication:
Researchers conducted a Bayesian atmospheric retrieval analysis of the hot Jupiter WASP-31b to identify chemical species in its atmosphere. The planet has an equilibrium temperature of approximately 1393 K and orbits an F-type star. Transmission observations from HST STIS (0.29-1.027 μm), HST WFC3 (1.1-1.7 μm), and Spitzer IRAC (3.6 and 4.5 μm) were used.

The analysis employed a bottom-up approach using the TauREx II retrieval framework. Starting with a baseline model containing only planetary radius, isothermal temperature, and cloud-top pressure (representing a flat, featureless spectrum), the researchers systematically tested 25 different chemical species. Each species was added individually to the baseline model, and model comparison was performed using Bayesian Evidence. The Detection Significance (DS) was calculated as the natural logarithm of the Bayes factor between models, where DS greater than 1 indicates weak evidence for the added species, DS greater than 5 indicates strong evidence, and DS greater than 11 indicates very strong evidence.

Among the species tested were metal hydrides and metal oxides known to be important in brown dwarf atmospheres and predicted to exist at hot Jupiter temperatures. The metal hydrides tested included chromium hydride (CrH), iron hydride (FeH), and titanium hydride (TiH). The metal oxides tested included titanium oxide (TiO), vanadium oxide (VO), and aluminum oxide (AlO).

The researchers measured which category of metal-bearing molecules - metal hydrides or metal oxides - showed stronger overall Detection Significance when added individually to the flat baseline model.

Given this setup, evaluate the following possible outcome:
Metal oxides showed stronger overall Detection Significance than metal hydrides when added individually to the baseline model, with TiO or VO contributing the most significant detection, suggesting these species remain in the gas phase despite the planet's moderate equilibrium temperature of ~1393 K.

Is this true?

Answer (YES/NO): NO